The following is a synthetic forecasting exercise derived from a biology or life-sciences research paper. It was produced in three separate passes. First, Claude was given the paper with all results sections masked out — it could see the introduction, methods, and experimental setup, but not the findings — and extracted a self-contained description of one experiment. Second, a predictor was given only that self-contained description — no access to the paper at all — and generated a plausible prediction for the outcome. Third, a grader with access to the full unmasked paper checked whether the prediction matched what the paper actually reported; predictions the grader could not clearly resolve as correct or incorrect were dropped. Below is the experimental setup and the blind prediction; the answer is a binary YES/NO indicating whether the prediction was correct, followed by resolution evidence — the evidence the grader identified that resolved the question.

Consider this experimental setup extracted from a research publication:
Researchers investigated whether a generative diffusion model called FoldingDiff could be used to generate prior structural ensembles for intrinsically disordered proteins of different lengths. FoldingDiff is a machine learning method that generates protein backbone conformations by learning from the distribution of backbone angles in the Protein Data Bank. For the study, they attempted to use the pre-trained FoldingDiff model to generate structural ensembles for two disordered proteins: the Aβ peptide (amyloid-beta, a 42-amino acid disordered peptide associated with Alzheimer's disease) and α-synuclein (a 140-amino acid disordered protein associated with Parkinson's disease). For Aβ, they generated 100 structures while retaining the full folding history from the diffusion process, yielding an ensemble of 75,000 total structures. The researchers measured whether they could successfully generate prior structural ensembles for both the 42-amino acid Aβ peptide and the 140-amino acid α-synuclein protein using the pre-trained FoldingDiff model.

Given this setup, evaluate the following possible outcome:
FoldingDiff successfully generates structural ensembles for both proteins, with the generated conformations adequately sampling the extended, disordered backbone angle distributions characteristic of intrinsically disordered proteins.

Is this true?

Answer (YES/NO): NO